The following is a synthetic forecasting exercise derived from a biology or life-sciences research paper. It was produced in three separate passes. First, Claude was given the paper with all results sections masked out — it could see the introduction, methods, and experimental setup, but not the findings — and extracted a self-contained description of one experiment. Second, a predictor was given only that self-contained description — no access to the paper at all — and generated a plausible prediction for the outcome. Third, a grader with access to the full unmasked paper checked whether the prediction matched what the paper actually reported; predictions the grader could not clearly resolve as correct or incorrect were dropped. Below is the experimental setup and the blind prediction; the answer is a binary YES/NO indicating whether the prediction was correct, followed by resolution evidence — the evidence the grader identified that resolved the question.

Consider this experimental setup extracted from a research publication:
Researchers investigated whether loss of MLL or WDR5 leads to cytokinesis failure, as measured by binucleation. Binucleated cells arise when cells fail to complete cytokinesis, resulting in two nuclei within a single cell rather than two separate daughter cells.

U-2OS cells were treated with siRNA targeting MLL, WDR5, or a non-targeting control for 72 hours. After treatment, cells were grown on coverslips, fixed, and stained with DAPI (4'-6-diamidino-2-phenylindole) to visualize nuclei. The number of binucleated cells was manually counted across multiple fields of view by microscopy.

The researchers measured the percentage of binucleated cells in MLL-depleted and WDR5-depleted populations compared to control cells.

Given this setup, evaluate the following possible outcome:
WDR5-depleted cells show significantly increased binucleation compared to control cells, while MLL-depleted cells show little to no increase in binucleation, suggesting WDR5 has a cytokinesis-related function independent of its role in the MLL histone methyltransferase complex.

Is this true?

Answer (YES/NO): NO